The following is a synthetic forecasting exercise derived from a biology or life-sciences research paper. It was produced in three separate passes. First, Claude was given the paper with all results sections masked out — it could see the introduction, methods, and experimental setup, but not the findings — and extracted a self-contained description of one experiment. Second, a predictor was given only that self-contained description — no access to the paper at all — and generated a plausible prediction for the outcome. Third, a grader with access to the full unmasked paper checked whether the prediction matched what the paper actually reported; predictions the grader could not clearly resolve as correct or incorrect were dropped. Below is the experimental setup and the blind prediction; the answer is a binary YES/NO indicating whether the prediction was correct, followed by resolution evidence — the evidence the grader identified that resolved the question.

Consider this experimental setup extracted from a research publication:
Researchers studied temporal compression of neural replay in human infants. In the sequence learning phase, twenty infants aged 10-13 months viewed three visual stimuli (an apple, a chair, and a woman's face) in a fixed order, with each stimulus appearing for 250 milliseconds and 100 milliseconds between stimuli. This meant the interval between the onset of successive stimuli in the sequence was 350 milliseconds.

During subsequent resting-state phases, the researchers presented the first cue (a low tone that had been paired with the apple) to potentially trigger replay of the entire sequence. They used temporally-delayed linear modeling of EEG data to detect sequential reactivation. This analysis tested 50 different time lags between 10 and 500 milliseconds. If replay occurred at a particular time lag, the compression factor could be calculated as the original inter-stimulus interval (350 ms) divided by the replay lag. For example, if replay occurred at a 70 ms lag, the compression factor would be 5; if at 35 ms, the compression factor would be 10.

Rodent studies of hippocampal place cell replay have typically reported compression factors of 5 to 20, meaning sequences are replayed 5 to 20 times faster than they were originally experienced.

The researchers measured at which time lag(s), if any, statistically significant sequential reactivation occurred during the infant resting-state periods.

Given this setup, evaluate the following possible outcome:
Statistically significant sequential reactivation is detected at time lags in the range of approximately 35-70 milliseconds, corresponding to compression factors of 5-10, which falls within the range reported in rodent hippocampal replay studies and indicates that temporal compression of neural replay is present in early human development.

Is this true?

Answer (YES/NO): YES